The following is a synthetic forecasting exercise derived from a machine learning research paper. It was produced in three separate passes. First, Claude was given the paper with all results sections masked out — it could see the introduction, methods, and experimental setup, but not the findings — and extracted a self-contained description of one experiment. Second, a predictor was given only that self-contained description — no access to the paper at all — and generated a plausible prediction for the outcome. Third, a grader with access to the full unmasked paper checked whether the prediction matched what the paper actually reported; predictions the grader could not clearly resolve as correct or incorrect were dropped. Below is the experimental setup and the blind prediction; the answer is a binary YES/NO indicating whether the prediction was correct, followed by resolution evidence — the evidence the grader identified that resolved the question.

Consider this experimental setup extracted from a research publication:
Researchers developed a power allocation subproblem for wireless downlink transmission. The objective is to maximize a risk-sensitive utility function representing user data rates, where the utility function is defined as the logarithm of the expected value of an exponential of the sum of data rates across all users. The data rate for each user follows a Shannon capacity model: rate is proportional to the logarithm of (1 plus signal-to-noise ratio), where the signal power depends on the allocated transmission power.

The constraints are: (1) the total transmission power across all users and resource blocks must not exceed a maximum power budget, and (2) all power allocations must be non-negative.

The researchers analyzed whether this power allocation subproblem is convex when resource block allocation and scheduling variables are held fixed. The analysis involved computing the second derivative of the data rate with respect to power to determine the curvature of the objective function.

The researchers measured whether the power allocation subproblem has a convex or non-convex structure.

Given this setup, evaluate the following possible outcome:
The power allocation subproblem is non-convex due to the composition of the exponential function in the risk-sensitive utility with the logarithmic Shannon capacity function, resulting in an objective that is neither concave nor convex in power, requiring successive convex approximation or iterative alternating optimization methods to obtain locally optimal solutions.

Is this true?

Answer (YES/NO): NO